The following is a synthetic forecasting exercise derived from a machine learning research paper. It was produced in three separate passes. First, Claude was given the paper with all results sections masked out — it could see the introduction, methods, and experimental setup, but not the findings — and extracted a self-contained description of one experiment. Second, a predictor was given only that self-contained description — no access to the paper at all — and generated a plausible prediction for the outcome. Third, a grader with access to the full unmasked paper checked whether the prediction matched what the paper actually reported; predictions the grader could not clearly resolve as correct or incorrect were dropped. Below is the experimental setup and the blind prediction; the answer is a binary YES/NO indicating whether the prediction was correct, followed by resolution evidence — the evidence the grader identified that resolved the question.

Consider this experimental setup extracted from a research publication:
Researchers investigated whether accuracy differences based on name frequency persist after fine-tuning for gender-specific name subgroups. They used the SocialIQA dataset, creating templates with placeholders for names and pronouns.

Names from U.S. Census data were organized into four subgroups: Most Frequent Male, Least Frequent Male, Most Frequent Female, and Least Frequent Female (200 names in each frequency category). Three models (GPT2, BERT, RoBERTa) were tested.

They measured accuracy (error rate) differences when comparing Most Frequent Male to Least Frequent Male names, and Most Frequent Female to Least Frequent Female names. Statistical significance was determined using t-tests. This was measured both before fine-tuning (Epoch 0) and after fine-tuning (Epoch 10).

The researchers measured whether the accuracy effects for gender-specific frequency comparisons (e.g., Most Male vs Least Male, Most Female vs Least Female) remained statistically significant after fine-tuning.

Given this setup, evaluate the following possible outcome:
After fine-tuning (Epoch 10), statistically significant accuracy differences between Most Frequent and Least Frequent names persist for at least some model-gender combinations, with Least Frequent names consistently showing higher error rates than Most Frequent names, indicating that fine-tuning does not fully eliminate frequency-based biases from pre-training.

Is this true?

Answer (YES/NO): NO